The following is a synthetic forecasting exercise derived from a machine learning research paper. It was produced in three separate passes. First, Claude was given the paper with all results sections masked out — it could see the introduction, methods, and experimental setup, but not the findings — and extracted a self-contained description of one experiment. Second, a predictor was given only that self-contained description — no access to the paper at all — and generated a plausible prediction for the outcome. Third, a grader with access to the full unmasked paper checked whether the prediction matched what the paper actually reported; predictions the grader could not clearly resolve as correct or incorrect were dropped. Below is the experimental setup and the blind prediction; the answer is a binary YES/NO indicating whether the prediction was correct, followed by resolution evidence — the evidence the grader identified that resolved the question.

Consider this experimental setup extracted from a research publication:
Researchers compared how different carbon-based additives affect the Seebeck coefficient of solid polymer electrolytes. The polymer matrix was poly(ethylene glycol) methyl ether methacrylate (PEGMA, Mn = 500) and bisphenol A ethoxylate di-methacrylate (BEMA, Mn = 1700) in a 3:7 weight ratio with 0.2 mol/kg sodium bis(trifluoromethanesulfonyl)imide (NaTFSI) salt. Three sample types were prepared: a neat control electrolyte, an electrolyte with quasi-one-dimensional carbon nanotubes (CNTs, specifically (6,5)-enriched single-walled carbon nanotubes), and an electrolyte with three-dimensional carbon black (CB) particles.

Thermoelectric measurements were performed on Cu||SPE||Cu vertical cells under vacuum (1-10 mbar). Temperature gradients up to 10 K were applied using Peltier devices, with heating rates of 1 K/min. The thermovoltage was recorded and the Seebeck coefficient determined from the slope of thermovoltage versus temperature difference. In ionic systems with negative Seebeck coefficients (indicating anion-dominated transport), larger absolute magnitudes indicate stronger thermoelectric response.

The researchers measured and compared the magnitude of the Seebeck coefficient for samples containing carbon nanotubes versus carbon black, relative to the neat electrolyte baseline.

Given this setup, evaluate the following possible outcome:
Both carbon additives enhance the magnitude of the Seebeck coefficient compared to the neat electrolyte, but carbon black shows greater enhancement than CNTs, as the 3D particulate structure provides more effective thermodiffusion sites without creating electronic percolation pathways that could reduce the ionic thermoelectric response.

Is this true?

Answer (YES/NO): NO